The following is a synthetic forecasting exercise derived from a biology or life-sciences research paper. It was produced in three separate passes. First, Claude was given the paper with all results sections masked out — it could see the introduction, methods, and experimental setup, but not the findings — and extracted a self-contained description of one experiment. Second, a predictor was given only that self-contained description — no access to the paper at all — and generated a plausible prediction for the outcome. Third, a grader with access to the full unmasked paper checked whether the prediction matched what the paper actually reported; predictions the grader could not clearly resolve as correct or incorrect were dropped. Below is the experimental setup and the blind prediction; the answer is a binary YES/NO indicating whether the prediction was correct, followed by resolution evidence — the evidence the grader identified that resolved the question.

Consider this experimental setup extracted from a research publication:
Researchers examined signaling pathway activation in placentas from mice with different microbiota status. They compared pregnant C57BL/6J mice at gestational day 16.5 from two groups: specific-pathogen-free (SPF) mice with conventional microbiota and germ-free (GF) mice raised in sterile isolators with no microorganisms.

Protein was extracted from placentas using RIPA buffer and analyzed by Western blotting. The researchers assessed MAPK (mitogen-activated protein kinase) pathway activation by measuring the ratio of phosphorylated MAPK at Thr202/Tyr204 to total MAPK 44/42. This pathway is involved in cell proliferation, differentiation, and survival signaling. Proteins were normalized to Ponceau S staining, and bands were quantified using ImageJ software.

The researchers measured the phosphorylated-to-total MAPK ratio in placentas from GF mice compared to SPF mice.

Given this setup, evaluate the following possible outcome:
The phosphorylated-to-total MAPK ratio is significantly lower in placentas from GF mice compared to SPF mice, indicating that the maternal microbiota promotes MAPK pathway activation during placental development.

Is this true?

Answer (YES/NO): YES